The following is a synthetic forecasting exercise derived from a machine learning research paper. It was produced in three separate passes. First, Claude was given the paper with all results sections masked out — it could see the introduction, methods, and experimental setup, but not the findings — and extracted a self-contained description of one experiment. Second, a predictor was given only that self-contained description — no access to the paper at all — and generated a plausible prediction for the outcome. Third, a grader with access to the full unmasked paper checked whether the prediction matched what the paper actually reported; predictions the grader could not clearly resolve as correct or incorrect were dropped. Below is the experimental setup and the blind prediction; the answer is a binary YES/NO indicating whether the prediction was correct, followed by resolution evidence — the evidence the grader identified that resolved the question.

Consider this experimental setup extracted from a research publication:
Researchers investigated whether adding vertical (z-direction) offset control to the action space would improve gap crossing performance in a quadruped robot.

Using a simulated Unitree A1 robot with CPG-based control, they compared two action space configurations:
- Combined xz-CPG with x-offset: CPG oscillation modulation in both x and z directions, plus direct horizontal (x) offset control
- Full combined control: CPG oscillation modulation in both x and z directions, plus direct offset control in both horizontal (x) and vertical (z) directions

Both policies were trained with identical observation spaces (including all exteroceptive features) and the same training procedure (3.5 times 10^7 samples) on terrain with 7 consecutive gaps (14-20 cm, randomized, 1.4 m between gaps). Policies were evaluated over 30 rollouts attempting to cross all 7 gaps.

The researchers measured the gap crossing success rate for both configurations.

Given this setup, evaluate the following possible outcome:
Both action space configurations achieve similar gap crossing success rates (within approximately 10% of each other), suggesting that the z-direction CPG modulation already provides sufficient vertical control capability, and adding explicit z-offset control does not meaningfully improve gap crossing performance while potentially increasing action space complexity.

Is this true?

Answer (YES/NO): YES